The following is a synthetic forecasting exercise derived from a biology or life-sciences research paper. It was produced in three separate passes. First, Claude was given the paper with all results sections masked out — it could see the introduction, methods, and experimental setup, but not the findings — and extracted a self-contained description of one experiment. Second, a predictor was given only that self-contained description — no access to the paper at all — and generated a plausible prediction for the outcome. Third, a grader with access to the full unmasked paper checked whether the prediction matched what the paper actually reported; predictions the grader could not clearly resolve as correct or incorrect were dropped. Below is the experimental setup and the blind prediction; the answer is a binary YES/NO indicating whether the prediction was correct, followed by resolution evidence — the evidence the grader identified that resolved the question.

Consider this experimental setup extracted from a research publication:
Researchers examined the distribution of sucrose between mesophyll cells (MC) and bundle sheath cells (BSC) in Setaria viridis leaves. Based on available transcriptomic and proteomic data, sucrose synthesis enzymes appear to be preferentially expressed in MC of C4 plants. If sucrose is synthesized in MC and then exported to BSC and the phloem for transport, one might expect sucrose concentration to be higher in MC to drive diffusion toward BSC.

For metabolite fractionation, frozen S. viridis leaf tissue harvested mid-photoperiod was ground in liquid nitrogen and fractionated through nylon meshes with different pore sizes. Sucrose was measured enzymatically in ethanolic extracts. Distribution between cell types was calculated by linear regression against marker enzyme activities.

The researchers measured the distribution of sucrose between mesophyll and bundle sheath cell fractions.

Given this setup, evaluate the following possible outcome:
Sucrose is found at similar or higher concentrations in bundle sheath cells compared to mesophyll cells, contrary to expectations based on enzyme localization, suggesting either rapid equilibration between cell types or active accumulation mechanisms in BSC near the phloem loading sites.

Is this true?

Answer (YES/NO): YES